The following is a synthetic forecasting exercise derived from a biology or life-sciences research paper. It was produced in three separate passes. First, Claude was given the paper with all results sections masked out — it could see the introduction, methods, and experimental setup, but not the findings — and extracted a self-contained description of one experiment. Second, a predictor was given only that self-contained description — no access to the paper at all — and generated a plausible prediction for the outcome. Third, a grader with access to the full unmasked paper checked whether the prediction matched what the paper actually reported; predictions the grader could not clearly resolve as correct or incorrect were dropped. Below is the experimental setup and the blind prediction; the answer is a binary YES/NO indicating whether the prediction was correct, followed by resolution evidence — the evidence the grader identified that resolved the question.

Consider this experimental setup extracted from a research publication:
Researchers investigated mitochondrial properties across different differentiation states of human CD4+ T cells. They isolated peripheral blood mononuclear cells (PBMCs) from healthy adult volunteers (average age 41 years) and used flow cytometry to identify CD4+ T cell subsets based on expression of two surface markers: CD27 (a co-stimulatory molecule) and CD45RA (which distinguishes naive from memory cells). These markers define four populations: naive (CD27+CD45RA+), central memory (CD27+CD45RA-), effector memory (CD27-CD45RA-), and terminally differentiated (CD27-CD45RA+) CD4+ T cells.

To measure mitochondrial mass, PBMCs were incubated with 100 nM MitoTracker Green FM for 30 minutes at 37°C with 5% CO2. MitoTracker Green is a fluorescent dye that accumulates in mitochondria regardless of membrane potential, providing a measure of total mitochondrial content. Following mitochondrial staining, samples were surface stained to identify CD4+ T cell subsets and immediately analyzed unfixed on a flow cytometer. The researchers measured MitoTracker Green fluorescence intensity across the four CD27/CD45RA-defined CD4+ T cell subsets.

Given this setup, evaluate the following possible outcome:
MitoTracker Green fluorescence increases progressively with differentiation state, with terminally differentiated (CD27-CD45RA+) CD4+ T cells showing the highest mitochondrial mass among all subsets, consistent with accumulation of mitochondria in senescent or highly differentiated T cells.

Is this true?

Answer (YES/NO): YES